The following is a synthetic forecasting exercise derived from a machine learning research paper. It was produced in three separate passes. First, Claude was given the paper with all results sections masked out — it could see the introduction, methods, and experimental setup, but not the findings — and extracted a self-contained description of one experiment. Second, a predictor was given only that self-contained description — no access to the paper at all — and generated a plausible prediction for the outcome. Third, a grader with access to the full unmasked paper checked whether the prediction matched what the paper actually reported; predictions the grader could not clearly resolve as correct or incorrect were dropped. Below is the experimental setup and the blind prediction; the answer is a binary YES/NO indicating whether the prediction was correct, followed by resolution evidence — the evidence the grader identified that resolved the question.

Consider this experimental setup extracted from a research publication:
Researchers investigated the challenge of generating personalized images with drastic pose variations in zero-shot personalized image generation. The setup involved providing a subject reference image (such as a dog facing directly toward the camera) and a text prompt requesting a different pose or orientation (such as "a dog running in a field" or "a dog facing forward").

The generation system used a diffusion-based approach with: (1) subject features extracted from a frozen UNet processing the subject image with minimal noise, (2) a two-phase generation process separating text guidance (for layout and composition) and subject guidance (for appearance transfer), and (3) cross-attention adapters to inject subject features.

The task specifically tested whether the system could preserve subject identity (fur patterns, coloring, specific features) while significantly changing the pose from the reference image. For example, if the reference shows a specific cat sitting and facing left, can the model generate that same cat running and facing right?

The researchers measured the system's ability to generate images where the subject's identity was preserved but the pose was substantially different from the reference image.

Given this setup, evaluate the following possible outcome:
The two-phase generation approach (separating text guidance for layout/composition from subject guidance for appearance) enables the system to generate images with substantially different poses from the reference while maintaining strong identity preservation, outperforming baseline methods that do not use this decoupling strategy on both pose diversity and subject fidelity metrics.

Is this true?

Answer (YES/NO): NO